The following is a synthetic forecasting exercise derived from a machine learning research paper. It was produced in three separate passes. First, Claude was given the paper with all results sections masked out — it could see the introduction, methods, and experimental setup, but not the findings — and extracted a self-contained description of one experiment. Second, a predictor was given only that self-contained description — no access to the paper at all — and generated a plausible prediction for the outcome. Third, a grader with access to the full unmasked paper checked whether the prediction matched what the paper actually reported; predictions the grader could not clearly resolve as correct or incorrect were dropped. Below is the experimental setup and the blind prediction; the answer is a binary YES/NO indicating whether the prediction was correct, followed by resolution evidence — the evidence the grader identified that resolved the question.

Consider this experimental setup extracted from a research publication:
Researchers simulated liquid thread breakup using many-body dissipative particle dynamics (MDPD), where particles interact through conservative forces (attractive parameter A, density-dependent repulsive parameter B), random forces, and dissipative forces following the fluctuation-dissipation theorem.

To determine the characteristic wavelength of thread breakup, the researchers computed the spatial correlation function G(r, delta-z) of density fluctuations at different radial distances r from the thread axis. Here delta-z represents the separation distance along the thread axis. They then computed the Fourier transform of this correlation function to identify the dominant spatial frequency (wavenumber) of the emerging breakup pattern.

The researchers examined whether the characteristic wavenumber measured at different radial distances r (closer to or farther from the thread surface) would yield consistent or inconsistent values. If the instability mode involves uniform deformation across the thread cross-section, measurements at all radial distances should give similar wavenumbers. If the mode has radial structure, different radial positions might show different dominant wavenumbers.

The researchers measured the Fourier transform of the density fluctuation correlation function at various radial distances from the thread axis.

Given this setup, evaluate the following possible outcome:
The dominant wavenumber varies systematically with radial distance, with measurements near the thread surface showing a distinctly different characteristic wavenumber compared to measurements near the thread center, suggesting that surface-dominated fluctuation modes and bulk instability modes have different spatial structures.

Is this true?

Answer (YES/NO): NO